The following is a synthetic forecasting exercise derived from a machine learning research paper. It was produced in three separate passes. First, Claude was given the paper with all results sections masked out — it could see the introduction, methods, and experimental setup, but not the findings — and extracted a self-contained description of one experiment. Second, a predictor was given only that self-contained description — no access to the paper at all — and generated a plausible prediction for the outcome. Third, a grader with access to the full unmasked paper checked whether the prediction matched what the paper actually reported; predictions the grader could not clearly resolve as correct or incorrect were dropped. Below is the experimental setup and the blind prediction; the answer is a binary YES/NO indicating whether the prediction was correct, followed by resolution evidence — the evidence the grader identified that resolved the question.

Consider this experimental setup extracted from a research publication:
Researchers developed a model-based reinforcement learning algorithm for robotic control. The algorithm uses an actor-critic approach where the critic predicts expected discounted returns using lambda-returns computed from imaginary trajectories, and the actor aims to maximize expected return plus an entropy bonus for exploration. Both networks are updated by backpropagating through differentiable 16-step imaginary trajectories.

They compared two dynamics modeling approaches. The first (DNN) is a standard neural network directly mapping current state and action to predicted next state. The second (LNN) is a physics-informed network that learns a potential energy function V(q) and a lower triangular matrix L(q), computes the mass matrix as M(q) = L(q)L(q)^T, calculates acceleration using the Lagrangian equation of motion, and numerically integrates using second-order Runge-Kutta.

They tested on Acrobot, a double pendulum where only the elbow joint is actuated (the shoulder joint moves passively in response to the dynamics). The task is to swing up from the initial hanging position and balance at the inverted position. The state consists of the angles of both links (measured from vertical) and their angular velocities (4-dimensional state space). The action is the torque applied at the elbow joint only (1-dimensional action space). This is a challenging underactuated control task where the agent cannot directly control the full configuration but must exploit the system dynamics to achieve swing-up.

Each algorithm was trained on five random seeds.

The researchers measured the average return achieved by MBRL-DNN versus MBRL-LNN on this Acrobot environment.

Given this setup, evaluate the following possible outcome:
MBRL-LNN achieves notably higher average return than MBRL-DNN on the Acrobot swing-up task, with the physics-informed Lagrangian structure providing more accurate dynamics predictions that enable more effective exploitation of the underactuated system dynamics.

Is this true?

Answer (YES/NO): YES